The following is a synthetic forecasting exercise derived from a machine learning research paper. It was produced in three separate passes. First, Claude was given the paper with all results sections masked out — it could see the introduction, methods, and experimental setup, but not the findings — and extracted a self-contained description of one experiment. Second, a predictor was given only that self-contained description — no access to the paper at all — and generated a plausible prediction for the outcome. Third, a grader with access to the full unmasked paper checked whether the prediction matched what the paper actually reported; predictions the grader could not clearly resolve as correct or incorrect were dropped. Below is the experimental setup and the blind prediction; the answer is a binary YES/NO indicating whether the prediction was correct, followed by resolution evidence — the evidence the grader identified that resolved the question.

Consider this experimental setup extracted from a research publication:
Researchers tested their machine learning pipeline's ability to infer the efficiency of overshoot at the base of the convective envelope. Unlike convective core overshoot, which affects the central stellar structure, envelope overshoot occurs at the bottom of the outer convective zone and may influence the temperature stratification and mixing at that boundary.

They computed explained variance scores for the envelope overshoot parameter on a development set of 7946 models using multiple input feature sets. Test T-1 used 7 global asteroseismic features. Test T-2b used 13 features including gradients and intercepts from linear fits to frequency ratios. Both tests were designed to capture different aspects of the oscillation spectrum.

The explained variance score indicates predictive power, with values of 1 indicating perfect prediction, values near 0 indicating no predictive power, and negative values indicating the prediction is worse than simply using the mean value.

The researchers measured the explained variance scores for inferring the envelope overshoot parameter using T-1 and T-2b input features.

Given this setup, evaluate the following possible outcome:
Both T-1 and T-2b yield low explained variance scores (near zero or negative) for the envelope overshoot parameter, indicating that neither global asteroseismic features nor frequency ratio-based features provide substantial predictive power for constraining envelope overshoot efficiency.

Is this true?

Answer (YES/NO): YES